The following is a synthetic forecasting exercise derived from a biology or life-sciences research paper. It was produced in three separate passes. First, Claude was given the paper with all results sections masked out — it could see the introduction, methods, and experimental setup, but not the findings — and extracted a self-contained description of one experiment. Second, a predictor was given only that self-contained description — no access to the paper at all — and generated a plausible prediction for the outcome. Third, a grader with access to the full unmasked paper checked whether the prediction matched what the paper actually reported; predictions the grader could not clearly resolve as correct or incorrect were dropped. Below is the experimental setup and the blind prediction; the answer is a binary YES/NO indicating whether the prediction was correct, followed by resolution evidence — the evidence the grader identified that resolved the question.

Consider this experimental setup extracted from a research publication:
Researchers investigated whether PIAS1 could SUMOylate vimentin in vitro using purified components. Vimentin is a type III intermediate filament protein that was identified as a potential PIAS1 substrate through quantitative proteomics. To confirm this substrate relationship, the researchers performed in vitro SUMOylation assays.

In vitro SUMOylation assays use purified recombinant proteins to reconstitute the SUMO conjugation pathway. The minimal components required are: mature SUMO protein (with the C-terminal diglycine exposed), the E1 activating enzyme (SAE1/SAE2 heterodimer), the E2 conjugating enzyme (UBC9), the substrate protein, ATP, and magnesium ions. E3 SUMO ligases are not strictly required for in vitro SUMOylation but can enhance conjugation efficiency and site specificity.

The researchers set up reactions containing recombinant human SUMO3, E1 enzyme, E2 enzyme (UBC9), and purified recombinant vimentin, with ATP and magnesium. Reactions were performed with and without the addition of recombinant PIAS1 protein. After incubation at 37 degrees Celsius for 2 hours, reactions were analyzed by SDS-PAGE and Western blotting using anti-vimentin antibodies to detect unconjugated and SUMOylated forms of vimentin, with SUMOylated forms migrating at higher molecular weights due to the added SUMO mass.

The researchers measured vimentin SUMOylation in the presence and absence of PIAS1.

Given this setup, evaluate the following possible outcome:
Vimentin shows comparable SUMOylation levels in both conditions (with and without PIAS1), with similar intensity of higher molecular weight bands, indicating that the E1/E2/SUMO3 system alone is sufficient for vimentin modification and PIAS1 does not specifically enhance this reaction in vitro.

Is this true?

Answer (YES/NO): NO